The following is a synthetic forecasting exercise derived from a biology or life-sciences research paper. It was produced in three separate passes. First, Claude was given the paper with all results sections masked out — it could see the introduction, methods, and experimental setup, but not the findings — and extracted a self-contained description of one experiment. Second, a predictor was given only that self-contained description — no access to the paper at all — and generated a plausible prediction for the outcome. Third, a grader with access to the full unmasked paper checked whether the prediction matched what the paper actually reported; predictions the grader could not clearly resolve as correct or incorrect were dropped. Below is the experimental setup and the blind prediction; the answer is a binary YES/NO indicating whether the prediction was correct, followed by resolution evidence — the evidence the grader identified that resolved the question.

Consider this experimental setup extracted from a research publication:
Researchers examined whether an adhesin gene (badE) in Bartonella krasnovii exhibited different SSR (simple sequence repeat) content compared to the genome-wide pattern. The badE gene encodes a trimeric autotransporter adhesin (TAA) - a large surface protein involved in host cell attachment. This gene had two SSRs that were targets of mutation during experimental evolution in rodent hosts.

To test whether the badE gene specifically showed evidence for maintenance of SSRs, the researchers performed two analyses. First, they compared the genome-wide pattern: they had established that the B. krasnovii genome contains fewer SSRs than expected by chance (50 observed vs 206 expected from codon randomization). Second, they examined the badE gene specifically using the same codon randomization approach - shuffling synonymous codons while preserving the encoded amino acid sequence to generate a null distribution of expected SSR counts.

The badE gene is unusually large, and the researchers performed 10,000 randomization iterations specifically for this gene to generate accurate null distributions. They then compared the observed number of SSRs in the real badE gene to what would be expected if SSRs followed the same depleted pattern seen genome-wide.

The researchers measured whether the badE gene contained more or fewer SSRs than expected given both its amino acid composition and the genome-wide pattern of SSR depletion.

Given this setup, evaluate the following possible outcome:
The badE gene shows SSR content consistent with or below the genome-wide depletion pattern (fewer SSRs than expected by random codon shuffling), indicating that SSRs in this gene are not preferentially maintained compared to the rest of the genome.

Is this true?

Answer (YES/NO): NO